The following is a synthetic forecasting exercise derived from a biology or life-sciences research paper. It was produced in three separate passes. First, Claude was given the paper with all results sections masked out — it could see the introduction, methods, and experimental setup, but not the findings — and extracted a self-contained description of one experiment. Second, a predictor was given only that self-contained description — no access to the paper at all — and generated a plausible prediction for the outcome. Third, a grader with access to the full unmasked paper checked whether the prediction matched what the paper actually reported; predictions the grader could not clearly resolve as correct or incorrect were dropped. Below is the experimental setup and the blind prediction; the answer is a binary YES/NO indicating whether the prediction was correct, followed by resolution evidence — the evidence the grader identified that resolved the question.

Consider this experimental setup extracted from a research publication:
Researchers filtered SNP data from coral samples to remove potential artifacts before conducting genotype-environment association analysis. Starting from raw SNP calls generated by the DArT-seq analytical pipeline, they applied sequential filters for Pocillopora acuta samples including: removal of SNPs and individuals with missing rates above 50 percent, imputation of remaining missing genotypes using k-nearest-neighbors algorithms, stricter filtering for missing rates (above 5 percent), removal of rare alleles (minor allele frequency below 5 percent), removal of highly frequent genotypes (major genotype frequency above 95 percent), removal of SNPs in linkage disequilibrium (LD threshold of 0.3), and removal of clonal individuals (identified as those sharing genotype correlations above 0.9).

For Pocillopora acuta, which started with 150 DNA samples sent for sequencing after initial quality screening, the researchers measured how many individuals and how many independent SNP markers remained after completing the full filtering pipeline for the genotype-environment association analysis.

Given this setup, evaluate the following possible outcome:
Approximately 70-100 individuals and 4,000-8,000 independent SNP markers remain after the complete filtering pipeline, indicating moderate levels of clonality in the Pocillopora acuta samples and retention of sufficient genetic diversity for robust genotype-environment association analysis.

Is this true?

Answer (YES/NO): NO